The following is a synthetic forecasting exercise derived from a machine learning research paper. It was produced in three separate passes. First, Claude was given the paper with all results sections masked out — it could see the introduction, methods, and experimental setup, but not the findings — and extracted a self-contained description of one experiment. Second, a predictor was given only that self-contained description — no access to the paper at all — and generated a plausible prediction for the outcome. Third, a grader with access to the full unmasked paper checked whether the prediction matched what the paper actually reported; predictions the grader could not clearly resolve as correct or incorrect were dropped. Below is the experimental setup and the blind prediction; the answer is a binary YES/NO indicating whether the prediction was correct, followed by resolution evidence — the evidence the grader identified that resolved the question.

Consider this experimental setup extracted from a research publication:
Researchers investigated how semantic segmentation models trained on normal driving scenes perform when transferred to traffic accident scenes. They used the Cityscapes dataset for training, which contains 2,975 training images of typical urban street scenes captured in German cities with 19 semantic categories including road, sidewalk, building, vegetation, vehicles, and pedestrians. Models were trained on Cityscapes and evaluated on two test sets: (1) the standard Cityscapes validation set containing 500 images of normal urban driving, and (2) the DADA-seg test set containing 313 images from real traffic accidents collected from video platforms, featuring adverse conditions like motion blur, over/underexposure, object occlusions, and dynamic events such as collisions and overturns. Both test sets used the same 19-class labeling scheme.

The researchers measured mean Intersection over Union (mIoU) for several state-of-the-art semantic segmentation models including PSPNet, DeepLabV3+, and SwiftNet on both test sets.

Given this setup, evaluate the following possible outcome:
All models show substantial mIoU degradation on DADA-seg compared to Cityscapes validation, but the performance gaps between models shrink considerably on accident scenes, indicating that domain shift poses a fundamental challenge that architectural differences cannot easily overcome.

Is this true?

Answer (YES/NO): NO